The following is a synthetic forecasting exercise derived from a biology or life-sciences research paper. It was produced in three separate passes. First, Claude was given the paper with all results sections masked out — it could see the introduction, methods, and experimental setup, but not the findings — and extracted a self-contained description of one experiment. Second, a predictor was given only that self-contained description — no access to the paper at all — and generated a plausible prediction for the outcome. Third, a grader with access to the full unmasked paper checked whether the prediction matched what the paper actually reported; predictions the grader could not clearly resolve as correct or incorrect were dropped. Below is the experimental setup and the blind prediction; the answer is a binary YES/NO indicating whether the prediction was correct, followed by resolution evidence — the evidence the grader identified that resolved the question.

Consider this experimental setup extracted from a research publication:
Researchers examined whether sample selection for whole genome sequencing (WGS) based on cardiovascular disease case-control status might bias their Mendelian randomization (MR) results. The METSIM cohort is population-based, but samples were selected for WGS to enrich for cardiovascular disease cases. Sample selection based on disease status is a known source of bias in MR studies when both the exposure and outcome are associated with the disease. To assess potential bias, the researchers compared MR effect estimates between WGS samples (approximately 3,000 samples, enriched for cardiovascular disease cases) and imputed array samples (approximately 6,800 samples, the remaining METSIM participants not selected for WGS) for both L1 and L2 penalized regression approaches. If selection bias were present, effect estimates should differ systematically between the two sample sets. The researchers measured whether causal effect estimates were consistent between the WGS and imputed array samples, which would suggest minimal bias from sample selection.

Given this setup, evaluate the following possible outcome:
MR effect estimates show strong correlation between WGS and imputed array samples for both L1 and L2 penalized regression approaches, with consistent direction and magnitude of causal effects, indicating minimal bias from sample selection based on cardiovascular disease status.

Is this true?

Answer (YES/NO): YES